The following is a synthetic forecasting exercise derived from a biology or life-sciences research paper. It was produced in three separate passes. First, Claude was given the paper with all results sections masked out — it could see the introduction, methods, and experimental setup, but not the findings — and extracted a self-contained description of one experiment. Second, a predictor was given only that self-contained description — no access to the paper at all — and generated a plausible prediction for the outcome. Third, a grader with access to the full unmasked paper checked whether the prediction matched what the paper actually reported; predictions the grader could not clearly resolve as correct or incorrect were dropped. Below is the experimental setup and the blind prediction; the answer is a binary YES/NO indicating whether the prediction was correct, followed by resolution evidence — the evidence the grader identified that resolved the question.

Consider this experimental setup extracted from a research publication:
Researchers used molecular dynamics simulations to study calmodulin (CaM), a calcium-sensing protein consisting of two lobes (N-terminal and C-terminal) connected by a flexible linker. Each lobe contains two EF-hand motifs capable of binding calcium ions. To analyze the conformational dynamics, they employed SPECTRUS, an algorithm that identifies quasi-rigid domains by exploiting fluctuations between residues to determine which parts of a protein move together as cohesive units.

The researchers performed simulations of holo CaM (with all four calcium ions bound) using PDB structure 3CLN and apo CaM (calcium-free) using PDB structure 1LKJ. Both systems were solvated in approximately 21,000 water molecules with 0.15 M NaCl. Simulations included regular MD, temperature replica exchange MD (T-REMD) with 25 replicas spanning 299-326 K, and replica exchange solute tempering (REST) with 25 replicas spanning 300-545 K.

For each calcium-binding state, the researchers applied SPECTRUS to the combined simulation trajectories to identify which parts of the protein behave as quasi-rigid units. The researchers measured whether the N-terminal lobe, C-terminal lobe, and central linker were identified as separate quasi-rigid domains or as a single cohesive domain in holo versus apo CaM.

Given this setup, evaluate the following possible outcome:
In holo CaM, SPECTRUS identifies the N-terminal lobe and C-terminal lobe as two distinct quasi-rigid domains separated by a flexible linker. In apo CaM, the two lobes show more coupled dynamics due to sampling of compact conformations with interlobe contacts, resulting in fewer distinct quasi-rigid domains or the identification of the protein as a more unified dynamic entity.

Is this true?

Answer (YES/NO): NO